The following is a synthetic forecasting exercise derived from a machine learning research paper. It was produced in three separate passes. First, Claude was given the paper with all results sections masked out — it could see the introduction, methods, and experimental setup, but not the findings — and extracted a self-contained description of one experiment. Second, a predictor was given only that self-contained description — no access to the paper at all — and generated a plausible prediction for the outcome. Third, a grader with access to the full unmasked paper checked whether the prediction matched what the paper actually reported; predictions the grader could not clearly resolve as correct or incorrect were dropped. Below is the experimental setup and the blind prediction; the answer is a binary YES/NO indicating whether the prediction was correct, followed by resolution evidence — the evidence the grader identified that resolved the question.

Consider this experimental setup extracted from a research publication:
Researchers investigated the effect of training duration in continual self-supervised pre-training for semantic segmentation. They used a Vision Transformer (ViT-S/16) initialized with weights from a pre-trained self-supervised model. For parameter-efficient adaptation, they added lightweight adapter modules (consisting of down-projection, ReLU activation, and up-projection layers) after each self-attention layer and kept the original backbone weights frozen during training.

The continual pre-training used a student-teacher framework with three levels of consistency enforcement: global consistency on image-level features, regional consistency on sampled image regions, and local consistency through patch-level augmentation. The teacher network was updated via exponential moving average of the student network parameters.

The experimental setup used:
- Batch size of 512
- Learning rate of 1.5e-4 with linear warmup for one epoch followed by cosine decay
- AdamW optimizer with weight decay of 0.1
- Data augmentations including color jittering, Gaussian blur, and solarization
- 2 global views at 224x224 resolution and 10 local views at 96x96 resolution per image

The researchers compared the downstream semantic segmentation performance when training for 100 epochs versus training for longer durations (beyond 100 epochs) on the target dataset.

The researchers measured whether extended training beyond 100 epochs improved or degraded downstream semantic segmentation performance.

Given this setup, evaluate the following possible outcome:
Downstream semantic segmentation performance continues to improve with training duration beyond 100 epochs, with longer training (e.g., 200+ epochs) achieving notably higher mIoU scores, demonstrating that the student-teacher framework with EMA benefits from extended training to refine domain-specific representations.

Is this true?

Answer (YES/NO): NO